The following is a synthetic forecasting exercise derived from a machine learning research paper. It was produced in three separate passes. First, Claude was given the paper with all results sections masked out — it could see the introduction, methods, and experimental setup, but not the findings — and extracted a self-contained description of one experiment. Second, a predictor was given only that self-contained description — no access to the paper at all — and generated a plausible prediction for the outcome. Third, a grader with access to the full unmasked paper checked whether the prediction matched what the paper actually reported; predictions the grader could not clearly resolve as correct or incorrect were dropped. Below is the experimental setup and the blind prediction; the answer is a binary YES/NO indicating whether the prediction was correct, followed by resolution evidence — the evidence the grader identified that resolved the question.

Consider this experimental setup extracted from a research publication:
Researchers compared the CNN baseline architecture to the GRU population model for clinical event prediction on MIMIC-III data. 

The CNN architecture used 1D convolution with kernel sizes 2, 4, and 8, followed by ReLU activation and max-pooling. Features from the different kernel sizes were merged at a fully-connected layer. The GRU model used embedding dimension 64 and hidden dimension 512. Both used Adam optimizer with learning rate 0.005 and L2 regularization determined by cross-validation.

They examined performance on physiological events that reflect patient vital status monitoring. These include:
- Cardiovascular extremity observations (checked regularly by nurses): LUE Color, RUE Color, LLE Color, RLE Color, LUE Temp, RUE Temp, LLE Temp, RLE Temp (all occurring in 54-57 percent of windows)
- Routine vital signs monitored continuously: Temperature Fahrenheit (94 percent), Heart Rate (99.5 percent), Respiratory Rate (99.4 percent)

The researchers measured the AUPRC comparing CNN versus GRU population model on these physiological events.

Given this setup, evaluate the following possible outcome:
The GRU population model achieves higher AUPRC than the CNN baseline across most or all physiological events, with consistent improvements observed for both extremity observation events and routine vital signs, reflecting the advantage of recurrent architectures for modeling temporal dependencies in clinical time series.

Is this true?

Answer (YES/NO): YES